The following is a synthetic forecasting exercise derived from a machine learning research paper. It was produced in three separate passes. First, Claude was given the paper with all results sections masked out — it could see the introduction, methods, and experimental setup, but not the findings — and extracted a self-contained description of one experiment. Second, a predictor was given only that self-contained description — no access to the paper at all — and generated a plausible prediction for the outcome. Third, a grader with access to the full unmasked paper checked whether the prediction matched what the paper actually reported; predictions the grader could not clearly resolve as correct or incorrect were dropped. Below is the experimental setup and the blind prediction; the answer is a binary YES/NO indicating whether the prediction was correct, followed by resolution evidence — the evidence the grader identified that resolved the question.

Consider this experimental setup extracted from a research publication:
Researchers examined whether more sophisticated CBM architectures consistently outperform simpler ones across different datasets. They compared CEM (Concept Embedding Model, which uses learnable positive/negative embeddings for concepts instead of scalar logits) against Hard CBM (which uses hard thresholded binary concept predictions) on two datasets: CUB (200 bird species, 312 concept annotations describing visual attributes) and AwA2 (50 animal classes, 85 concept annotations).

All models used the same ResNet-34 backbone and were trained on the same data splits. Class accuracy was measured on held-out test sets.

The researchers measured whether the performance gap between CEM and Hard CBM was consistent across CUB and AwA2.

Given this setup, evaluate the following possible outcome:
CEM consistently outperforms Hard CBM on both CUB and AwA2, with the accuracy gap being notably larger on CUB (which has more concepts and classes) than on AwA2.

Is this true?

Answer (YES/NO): YES